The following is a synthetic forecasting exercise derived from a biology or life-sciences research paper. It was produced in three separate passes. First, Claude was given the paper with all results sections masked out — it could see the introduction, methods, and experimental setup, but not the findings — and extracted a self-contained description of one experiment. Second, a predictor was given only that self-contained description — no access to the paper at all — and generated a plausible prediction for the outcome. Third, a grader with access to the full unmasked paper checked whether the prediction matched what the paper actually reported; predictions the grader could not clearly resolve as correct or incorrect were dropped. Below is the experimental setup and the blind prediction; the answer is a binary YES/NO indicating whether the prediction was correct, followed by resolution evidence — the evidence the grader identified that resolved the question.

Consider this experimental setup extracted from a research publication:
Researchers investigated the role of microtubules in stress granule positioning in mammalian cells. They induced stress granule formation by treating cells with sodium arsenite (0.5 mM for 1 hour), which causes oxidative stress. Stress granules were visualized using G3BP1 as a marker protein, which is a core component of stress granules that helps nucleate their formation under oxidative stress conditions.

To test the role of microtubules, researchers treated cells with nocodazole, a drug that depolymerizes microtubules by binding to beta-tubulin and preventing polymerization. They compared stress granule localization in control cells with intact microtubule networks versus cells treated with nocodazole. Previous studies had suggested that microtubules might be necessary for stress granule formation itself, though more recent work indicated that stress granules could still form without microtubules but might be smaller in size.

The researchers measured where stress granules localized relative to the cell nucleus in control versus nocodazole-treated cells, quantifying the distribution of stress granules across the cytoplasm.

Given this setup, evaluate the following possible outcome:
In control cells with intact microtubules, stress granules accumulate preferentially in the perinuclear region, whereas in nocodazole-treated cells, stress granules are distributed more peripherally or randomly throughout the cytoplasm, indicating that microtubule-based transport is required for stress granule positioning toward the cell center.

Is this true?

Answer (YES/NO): NO